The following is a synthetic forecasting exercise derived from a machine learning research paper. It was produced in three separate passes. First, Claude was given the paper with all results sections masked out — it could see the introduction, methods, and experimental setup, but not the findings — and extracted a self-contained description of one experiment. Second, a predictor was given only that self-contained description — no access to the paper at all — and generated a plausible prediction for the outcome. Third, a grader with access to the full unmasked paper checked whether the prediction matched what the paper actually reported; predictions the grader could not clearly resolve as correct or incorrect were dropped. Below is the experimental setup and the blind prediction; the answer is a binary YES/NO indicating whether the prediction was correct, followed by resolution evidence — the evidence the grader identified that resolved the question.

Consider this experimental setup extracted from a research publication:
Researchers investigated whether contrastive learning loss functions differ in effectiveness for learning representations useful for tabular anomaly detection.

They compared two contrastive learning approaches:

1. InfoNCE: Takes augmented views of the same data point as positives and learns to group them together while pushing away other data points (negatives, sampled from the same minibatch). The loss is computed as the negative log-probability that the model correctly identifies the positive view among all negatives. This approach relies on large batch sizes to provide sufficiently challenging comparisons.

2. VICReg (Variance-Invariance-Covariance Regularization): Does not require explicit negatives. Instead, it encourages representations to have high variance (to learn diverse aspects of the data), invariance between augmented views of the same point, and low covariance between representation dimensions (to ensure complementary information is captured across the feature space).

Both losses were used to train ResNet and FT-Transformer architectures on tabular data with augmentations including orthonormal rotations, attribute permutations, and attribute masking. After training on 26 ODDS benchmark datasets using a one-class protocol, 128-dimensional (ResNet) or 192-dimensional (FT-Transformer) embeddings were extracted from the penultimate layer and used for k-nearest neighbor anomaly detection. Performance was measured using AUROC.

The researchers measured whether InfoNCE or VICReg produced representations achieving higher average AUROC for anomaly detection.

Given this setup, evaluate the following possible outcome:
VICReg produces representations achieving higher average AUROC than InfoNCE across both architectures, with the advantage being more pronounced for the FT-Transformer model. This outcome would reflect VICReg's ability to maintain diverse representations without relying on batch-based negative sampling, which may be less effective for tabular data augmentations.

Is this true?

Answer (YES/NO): NO